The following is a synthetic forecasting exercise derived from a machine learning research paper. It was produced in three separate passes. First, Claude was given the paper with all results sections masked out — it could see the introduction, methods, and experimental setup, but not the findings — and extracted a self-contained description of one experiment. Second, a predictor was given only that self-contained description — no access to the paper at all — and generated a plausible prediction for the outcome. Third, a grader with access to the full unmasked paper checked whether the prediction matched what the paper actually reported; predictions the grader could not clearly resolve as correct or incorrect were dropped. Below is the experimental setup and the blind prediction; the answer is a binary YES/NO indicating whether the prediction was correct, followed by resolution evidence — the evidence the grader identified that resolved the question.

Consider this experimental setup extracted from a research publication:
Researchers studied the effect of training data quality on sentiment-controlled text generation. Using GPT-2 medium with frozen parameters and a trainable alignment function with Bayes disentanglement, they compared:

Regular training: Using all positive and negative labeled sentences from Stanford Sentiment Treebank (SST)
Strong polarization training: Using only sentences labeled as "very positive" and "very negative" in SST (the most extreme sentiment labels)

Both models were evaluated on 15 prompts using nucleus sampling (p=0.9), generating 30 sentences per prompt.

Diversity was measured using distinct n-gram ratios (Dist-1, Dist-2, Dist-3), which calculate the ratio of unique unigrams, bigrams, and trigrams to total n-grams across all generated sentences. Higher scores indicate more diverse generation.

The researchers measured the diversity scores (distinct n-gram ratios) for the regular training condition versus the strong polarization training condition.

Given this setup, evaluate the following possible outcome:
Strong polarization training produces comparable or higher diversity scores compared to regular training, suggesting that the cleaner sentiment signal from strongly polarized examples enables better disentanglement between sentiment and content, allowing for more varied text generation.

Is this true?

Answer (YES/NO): NO